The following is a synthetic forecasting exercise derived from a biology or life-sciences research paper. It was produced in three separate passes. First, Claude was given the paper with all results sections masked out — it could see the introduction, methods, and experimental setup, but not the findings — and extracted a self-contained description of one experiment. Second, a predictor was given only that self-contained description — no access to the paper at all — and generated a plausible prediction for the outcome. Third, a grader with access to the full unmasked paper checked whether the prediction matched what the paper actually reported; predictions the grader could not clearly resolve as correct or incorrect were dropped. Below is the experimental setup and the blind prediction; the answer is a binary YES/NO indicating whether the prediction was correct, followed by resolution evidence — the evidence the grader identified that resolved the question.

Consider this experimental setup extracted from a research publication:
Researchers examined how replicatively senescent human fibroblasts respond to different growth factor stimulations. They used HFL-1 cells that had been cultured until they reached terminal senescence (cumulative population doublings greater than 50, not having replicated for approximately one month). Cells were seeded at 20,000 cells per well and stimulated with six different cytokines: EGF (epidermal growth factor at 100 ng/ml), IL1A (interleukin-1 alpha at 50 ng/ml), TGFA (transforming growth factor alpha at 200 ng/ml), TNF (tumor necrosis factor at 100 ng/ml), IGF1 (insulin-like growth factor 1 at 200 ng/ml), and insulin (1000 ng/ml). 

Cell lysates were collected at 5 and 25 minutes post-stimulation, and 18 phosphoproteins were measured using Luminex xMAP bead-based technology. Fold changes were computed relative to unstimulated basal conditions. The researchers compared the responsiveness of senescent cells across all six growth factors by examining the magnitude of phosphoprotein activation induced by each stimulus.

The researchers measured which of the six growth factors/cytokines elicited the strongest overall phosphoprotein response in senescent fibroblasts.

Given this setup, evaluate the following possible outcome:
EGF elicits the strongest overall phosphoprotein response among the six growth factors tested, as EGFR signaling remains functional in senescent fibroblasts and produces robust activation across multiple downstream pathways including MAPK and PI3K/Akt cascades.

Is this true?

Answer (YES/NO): YES